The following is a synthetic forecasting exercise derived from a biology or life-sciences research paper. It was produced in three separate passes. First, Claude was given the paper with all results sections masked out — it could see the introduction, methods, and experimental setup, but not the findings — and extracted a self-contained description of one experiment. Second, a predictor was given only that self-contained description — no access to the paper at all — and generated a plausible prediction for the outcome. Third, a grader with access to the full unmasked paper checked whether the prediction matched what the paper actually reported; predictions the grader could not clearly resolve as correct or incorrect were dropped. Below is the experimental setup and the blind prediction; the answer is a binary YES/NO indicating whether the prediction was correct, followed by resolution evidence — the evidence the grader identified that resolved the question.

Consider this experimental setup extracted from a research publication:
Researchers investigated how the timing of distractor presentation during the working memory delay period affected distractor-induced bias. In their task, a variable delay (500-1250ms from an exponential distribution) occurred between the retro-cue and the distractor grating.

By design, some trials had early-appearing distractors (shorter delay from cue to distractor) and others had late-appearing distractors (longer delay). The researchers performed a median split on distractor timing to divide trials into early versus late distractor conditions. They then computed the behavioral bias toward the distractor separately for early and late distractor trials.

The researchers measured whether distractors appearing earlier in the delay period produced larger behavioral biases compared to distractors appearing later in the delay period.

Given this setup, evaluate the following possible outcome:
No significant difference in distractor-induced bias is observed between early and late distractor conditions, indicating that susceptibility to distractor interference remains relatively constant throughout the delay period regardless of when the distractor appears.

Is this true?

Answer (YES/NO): NO